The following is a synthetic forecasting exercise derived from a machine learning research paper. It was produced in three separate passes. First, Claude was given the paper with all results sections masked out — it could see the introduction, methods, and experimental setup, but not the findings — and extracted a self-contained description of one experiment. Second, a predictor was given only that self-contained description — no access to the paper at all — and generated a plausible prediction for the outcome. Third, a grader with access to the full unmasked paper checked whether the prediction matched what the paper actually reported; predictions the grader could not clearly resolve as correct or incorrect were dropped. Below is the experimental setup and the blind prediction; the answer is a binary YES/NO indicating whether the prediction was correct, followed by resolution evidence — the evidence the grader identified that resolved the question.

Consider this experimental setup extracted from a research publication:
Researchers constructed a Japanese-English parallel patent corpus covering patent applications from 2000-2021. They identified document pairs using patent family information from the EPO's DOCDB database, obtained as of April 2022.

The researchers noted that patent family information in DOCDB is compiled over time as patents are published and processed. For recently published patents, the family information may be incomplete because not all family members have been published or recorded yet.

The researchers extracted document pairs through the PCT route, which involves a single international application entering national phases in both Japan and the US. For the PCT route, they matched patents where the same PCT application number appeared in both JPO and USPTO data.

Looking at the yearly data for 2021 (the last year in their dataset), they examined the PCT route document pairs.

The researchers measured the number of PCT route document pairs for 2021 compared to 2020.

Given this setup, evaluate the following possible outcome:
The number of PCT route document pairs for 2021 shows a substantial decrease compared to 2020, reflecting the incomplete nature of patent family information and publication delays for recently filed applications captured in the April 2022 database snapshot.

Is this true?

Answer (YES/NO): NO